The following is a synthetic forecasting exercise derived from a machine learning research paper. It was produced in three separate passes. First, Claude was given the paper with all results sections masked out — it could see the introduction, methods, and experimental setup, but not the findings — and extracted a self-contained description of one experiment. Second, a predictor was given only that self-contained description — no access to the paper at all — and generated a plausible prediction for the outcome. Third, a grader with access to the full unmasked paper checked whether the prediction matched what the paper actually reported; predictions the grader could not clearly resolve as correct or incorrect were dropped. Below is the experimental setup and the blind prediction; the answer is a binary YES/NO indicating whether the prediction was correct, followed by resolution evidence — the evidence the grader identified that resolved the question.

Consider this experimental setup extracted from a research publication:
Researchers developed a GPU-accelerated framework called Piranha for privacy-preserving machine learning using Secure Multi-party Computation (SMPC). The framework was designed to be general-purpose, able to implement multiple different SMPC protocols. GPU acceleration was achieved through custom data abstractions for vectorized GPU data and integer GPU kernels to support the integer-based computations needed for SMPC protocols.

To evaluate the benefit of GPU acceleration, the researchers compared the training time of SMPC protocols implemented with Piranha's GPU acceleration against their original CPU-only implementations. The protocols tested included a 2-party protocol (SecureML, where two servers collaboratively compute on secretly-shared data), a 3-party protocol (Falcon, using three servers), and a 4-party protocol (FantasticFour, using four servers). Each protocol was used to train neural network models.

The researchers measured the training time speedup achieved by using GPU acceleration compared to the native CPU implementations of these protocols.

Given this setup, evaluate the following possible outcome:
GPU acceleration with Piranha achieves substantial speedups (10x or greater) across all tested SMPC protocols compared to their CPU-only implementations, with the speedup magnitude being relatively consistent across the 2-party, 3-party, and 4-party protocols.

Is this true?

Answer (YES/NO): NO